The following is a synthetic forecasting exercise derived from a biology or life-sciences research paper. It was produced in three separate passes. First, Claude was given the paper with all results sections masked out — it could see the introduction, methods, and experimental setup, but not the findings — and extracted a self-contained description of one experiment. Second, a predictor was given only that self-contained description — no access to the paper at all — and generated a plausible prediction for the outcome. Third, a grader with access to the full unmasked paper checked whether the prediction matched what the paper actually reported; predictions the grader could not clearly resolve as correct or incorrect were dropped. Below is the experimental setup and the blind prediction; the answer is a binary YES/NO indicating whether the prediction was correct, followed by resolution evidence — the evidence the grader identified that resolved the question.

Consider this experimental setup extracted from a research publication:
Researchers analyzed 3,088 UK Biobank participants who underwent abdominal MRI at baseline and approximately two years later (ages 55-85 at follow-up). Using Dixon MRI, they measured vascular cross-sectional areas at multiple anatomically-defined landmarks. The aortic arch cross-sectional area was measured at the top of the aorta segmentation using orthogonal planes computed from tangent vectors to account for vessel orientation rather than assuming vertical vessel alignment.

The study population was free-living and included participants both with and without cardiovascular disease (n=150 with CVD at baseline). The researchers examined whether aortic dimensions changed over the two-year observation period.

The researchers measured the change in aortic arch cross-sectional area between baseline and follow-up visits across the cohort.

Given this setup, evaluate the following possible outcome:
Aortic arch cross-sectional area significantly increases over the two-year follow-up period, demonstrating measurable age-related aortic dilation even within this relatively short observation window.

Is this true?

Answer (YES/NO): NO